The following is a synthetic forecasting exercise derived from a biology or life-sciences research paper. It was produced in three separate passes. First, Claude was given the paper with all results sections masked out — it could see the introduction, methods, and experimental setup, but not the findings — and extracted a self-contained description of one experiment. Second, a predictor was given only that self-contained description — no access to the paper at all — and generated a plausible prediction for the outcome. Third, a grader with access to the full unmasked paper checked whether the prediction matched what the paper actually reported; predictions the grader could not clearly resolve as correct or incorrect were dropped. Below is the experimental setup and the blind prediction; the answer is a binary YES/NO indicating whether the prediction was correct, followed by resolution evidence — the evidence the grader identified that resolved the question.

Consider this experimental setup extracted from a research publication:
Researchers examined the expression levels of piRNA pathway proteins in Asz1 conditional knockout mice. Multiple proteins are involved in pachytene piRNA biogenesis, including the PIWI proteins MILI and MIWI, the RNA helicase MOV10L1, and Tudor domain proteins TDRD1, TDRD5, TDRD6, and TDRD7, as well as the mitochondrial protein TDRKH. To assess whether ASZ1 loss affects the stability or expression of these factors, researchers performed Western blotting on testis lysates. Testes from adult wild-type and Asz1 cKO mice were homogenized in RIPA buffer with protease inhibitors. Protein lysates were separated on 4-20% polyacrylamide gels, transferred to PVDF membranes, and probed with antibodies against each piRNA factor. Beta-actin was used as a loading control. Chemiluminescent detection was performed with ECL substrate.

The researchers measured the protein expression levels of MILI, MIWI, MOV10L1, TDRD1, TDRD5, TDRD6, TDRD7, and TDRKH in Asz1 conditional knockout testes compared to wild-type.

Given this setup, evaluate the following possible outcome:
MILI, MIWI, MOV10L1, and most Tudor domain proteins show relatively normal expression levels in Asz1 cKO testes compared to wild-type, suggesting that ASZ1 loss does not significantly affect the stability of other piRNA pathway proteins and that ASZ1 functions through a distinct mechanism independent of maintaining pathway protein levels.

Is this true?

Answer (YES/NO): NO